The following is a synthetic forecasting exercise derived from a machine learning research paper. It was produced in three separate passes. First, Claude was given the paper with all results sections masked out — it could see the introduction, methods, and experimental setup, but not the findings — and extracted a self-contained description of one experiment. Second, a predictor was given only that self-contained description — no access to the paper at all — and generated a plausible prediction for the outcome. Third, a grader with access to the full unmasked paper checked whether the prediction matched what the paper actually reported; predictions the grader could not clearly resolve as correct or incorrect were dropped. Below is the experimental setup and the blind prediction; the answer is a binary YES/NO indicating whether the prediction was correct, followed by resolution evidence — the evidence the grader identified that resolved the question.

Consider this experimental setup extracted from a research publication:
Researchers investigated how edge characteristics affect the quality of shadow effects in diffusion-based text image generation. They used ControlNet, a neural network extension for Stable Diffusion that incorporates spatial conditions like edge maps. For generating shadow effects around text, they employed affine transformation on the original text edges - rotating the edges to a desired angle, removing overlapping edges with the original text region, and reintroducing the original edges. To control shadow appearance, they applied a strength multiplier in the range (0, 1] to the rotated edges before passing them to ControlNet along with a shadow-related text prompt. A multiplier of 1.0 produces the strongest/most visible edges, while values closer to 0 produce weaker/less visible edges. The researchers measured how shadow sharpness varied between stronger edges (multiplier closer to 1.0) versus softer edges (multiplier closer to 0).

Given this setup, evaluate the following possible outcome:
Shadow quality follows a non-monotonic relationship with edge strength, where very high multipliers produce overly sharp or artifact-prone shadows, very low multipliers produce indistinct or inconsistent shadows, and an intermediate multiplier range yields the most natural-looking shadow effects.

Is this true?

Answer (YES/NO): NO